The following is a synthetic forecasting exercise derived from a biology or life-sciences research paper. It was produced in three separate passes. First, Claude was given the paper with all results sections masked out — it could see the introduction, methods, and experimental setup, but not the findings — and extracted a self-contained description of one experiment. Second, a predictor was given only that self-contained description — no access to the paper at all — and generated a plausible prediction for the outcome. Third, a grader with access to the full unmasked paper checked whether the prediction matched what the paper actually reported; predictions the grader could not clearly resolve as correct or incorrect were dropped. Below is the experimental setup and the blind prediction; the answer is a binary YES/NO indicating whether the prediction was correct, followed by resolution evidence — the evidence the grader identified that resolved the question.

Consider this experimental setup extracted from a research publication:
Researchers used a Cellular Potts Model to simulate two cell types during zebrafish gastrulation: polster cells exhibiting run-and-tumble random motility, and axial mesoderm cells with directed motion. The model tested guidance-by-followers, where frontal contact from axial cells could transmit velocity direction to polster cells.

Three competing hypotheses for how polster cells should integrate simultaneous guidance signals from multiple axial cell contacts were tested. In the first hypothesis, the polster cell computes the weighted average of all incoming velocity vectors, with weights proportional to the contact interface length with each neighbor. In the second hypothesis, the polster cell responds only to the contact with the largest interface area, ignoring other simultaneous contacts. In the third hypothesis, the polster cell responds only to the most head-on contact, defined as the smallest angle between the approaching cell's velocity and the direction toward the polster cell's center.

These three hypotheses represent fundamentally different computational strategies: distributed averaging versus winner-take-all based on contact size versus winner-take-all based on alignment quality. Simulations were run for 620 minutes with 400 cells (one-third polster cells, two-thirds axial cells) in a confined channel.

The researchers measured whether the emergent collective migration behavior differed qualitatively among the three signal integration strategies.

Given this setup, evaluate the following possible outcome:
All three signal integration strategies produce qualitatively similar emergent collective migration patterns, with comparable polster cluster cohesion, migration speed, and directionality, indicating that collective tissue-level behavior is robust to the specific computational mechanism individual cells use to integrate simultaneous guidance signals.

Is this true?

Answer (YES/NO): YES